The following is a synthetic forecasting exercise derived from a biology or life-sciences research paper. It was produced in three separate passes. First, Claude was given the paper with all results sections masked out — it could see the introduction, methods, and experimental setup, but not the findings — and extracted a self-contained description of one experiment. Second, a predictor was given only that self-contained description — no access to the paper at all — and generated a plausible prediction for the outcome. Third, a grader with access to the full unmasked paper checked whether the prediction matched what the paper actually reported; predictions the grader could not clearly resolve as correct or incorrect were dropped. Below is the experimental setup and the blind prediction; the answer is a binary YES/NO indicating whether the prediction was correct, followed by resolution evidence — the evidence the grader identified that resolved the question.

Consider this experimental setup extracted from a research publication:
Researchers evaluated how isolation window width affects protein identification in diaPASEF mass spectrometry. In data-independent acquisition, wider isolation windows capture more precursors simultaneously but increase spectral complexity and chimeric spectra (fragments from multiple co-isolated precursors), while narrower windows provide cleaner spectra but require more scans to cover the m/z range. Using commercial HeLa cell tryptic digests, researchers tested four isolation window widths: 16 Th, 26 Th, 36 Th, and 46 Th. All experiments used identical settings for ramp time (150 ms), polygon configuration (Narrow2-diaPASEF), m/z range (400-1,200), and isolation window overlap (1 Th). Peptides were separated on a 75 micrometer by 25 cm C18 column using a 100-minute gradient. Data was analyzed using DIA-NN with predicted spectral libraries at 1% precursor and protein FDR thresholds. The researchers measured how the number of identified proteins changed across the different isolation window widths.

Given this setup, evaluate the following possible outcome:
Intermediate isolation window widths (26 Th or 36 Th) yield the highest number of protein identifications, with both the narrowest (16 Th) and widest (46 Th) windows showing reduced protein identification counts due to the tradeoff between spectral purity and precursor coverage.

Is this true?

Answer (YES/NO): YES